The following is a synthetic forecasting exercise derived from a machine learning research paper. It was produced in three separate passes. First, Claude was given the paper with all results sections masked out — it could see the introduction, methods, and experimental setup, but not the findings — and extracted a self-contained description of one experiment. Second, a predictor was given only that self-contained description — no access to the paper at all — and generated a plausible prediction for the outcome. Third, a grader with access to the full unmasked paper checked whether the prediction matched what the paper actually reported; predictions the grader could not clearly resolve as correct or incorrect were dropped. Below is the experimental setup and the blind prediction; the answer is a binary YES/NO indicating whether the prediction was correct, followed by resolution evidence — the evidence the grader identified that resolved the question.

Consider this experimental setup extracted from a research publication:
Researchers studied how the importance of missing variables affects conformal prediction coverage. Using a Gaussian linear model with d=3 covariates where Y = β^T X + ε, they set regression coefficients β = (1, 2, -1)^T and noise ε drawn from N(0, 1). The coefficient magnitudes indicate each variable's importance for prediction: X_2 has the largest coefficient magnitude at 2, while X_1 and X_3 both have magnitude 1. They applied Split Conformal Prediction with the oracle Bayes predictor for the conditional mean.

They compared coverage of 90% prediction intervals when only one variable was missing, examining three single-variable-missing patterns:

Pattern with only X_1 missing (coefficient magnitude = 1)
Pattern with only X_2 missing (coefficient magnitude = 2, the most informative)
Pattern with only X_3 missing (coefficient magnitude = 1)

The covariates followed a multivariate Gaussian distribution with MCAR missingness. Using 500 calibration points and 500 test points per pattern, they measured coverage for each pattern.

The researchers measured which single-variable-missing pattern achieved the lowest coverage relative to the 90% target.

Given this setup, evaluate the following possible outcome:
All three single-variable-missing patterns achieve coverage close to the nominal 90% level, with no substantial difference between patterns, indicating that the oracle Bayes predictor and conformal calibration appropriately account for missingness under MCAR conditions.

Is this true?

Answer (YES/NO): NO